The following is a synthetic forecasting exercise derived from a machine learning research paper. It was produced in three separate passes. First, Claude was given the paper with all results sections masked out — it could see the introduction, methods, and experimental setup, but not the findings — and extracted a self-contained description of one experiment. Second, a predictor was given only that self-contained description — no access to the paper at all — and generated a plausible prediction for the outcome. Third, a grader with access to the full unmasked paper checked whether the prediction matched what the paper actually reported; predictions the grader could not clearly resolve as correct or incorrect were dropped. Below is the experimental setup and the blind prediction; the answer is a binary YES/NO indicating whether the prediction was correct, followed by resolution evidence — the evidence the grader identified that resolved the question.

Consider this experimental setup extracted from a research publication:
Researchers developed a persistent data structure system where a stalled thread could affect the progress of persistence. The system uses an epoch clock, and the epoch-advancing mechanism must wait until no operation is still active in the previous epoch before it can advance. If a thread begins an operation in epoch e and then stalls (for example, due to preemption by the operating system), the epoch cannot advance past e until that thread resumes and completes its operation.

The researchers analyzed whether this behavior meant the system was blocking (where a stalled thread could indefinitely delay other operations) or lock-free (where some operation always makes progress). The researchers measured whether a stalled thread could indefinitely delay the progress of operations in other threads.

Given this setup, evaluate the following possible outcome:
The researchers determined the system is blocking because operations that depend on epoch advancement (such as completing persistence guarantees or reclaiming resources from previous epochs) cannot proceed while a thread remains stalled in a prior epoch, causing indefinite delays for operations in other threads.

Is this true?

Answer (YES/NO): NO